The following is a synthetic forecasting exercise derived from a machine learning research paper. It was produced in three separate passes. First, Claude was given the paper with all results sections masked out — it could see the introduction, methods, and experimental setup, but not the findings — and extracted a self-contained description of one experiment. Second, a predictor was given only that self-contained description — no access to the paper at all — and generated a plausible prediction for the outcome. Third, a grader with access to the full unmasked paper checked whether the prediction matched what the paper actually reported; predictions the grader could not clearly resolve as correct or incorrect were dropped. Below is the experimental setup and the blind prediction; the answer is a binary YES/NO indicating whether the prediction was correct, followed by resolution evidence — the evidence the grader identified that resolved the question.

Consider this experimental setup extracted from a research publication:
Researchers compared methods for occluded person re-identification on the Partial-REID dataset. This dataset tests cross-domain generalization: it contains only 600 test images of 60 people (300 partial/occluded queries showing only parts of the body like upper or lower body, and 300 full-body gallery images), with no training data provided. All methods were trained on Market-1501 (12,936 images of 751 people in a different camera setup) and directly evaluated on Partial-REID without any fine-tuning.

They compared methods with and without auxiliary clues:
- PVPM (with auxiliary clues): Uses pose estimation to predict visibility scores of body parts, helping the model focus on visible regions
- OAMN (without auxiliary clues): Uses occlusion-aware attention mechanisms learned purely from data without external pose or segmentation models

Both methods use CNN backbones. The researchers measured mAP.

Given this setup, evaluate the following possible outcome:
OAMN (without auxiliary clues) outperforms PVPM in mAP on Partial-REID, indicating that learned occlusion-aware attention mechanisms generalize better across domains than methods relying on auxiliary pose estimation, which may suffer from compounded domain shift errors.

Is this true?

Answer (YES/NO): YES